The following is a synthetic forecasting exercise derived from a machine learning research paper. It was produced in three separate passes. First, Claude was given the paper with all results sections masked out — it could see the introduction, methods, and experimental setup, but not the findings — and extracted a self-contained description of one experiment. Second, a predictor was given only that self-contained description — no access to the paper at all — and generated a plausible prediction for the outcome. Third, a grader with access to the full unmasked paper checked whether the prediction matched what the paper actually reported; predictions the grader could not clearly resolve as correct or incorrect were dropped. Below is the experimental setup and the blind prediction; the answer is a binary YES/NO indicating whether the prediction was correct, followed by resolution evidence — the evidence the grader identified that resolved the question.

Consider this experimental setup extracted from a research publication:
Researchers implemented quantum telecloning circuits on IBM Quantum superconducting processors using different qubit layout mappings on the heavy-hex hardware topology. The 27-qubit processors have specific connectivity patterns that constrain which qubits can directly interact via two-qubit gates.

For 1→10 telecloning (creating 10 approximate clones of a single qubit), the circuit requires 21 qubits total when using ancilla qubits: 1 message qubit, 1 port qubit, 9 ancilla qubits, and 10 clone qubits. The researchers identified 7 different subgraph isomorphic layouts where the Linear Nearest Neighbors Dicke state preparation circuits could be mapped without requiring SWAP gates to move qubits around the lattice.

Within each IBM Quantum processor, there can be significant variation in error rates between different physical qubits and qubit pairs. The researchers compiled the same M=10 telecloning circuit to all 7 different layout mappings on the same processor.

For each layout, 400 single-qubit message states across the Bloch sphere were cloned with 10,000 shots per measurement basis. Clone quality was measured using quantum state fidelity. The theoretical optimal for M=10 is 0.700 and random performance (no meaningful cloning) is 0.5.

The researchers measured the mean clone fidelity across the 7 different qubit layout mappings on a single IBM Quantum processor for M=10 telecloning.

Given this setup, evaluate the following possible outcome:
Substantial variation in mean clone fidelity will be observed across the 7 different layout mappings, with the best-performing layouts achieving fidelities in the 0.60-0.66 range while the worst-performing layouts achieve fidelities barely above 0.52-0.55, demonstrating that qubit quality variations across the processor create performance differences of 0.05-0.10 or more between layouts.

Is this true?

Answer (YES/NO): NO